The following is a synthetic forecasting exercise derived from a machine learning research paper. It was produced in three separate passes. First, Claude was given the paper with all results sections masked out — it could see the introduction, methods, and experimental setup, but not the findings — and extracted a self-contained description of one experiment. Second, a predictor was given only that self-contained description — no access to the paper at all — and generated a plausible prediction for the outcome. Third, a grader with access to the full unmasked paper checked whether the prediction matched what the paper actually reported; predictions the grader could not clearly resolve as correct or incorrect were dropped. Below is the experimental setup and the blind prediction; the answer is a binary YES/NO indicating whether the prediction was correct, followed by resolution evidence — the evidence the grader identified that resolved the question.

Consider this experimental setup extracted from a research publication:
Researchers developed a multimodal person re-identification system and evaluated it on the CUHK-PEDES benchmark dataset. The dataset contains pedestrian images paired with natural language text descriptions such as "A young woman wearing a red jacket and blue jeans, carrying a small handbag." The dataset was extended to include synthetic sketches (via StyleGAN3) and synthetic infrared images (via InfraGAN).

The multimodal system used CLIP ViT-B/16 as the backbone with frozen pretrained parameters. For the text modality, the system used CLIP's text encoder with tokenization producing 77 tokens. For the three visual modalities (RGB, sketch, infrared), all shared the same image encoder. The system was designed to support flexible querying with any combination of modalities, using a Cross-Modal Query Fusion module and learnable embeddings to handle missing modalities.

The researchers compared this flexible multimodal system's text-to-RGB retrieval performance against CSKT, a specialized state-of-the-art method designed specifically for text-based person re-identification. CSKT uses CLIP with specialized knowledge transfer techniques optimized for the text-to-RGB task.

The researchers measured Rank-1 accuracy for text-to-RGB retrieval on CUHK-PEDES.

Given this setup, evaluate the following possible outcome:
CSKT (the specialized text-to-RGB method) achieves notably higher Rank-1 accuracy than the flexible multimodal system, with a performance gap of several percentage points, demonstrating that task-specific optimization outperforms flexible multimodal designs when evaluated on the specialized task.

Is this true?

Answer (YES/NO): NO